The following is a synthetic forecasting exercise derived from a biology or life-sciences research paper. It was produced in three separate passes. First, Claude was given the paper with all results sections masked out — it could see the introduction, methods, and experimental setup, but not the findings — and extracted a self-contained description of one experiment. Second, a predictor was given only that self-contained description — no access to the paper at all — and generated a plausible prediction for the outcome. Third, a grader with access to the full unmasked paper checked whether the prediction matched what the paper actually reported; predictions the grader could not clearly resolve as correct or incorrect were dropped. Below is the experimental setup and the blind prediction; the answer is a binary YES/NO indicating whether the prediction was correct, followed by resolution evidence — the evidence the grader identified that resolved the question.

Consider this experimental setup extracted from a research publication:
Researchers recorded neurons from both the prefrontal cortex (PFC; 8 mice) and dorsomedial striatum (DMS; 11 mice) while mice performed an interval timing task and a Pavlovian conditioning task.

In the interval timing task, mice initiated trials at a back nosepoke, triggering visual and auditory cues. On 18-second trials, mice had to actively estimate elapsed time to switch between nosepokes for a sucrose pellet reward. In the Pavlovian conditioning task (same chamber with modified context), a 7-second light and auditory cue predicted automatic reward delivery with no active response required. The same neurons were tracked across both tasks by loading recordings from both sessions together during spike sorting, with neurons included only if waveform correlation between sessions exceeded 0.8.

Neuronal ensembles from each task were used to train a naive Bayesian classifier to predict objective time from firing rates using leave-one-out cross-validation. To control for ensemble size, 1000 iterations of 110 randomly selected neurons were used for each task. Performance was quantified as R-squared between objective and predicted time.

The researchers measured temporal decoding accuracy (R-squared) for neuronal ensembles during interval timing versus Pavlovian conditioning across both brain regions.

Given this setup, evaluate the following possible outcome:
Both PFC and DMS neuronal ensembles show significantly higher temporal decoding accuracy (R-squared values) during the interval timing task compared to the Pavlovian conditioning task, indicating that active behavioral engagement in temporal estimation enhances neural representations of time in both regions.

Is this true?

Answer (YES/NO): YES